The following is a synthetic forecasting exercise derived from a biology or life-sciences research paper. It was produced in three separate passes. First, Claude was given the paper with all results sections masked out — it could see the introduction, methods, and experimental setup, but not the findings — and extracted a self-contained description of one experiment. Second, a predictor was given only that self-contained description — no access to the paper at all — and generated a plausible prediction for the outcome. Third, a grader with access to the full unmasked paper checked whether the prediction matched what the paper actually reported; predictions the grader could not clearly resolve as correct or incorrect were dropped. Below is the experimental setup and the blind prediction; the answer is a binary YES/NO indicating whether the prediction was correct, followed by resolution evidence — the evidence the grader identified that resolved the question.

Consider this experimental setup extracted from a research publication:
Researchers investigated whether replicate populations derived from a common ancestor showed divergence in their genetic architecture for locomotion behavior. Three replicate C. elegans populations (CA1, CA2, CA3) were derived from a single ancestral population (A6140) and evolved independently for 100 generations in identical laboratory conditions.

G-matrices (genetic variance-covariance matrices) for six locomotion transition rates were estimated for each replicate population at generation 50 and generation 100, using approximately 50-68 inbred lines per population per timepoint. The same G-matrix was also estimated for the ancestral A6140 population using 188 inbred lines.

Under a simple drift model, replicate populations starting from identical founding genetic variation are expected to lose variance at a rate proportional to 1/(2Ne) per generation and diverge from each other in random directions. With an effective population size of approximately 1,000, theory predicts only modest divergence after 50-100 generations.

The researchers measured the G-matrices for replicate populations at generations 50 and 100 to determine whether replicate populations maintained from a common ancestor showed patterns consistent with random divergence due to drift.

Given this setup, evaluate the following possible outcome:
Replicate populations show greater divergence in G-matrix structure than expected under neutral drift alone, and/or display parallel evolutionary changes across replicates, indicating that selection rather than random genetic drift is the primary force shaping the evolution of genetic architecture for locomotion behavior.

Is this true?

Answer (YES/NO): NO